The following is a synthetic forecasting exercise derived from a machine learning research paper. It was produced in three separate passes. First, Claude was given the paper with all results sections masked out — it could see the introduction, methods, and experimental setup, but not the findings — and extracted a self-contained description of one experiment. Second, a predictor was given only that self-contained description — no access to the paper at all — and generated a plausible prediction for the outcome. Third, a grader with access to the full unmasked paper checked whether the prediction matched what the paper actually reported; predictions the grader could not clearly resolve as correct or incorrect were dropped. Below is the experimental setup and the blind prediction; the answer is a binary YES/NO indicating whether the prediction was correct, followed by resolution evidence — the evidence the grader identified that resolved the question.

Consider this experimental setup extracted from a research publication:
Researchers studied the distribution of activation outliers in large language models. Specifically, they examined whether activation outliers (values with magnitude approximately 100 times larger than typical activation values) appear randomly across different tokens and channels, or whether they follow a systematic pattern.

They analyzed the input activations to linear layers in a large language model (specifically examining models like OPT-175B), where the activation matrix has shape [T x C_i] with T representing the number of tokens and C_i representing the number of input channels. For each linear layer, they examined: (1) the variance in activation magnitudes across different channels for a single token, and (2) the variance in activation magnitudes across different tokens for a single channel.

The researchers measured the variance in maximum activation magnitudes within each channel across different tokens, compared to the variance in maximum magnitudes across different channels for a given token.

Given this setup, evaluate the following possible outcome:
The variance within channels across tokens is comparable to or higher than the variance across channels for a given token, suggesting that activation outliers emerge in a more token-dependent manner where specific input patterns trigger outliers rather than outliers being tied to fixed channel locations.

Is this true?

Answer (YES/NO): NO